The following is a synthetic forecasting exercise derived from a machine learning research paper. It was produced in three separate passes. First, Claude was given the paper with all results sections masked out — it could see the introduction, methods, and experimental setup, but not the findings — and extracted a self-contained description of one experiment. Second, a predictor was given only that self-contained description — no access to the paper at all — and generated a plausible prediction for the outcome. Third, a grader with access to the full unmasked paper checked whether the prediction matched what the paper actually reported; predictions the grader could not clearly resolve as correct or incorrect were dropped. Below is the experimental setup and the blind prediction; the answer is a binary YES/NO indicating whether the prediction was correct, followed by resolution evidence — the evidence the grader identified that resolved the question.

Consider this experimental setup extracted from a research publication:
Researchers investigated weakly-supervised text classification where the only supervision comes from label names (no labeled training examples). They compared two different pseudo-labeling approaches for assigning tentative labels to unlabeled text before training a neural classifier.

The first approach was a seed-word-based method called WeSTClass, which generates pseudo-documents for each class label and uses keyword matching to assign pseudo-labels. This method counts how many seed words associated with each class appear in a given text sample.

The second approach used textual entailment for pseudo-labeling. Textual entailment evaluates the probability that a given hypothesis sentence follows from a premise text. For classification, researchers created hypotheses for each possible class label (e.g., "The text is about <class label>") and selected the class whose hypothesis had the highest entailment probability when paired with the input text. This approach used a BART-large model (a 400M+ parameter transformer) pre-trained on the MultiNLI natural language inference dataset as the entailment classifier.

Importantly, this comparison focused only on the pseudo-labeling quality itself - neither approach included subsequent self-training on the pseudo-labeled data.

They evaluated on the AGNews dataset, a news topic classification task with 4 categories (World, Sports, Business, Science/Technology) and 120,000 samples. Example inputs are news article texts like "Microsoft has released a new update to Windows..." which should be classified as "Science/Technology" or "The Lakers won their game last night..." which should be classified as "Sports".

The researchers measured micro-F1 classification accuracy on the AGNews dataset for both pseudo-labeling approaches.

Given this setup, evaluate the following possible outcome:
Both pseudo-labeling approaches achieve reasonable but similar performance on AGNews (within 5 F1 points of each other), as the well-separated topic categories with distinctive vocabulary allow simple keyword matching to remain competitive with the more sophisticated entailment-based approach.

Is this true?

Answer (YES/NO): YES